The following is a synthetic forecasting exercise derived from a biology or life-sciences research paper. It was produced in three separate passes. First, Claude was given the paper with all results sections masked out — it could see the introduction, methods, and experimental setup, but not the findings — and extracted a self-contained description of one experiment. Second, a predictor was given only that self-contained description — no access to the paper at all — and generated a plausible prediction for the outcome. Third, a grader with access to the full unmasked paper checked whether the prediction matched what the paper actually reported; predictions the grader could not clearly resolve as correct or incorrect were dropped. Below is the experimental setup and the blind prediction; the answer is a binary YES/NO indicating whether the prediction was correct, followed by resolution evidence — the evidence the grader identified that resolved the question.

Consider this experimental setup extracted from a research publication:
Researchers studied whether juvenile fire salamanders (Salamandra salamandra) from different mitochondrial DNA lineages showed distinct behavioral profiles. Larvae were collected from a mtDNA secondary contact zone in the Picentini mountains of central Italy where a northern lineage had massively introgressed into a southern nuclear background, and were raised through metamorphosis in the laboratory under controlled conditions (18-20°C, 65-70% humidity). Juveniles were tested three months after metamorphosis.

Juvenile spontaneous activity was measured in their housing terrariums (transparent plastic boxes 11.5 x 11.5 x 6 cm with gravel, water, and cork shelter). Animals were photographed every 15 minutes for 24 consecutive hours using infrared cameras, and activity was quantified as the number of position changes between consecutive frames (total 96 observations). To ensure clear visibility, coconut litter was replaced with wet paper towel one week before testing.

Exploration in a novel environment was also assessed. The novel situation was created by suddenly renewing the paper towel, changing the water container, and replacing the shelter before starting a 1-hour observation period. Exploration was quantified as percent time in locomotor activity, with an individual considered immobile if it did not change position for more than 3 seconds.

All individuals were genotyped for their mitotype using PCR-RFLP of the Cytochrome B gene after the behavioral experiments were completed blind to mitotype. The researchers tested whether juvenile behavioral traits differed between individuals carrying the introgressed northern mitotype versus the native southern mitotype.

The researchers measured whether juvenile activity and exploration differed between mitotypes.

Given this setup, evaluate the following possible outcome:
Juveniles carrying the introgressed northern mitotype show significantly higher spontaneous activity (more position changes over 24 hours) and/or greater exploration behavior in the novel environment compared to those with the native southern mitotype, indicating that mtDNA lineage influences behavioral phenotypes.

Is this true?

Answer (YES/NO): NO